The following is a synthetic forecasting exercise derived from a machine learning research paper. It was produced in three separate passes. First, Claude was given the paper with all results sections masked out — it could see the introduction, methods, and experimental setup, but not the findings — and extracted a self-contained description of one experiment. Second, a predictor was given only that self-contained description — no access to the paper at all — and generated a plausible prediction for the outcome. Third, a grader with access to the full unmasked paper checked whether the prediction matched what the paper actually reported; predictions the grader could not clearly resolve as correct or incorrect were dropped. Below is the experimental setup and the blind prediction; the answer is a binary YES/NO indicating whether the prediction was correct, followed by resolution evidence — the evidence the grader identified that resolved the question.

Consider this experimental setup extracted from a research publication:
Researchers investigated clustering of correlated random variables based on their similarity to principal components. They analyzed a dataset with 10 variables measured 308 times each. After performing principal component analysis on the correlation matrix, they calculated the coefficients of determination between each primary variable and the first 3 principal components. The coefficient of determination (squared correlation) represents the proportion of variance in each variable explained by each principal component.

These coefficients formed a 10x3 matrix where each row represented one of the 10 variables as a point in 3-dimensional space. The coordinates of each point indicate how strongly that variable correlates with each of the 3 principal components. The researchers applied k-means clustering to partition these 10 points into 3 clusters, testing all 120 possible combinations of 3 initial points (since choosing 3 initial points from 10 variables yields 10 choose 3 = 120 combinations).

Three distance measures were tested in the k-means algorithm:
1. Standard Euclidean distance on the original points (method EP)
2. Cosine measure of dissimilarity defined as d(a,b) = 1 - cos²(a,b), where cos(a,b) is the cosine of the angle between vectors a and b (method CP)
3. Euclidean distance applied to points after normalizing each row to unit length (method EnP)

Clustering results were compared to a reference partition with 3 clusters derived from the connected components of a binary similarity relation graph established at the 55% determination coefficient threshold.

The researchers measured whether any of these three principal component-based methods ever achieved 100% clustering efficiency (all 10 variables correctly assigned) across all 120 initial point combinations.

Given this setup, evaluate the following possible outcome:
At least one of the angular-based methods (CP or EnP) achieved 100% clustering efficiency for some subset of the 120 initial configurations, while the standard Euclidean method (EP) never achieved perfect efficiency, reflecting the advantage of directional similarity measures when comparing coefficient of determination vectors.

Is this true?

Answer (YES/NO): NO